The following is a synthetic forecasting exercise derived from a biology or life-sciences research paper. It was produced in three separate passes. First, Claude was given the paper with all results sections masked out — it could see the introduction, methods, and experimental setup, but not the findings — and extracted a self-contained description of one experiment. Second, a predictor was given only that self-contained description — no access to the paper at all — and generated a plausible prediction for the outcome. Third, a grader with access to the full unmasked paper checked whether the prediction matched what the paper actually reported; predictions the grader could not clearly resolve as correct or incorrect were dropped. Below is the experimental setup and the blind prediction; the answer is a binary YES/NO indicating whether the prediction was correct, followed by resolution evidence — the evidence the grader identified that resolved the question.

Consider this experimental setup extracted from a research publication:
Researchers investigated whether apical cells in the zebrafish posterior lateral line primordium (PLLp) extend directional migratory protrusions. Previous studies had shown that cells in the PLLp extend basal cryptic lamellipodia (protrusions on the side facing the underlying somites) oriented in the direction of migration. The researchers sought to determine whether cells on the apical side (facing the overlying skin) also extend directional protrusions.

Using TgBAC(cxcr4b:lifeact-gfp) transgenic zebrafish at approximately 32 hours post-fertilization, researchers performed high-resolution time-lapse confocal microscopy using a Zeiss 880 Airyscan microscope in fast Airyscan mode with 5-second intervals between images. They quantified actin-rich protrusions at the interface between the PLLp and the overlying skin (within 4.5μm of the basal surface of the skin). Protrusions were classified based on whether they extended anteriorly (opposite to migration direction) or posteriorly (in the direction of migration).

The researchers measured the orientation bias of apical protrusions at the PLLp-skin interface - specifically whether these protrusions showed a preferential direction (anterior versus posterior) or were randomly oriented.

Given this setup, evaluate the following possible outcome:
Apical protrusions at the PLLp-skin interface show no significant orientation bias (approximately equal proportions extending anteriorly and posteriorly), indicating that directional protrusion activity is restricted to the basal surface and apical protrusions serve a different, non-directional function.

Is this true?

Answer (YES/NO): NO